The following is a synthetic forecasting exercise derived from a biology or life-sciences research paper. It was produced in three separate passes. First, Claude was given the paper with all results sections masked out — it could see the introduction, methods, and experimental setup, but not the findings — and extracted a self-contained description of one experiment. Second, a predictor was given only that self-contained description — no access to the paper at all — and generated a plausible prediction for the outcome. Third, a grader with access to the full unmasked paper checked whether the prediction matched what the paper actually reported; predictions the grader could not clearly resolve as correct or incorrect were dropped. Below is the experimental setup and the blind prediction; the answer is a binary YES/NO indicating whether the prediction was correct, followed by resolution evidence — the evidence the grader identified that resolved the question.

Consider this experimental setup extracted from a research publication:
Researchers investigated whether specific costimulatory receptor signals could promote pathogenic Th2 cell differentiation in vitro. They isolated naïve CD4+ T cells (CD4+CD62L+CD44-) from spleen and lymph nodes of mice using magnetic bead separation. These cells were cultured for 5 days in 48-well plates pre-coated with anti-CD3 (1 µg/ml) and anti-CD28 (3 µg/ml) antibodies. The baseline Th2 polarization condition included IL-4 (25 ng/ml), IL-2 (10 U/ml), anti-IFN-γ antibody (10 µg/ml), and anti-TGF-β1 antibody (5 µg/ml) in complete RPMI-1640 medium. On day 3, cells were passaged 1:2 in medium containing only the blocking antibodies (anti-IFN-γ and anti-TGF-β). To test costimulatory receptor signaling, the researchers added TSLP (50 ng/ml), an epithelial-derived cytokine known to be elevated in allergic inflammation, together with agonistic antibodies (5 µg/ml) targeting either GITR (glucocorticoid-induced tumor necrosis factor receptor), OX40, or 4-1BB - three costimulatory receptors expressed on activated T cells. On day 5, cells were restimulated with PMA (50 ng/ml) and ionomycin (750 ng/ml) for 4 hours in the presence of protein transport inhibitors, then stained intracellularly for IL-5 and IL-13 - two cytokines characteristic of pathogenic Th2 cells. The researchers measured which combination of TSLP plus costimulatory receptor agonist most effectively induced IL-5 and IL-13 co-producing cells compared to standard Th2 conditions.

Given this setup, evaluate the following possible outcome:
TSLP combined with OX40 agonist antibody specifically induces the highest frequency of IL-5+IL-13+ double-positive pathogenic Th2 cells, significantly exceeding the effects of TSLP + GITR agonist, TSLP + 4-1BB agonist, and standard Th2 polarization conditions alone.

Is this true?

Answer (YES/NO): NO